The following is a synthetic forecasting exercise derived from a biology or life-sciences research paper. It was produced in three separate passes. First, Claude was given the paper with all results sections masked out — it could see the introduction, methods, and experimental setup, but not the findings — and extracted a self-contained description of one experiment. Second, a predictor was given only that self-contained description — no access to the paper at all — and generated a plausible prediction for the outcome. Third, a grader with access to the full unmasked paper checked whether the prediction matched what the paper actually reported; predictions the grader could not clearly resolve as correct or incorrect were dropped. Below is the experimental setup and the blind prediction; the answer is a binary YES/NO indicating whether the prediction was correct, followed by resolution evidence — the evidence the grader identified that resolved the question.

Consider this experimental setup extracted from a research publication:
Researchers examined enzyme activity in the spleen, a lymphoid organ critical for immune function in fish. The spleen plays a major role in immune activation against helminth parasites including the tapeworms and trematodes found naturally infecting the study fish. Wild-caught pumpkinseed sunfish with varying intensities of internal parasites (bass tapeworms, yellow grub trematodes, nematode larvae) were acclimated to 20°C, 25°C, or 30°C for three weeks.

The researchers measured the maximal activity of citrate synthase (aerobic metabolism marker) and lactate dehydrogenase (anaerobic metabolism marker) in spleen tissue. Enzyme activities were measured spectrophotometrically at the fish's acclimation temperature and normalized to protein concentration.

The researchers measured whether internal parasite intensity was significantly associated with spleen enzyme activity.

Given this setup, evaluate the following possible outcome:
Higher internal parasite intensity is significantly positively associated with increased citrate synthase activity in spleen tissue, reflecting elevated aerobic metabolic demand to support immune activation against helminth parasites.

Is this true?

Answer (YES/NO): NO